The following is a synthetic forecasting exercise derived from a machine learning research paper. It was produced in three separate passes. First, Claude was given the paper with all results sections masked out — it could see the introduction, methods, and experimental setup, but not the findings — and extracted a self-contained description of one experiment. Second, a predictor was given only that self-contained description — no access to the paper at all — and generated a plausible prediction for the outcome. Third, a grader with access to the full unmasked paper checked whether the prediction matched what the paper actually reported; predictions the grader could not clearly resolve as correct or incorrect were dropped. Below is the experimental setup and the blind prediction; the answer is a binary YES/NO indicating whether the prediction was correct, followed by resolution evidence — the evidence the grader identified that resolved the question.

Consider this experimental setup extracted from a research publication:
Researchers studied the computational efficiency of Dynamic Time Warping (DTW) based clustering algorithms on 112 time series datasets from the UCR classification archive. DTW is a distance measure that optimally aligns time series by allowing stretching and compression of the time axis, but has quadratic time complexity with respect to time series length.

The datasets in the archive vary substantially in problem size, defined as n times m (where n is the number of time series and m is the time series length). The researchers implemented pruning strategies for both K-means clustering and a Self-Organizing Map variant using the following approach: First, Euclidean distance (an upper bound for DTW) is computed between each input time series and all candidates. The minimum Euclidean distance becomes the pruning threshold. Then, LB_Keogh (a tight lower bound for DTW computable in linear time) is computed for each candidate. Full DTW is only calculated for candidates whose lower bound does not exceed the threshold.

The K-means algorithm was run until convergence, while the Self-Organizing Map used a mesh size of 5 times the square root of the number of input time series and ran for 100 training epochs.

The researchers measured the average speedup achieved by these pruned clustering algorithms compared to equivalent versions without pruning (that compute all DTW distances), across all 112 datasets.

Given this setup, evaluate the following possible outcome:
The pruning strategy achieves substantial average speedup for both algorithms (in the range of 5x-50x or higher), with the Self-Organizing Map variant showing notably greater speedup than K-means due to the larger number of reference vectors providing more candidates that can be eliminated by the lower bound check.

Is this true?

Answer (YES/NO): NO